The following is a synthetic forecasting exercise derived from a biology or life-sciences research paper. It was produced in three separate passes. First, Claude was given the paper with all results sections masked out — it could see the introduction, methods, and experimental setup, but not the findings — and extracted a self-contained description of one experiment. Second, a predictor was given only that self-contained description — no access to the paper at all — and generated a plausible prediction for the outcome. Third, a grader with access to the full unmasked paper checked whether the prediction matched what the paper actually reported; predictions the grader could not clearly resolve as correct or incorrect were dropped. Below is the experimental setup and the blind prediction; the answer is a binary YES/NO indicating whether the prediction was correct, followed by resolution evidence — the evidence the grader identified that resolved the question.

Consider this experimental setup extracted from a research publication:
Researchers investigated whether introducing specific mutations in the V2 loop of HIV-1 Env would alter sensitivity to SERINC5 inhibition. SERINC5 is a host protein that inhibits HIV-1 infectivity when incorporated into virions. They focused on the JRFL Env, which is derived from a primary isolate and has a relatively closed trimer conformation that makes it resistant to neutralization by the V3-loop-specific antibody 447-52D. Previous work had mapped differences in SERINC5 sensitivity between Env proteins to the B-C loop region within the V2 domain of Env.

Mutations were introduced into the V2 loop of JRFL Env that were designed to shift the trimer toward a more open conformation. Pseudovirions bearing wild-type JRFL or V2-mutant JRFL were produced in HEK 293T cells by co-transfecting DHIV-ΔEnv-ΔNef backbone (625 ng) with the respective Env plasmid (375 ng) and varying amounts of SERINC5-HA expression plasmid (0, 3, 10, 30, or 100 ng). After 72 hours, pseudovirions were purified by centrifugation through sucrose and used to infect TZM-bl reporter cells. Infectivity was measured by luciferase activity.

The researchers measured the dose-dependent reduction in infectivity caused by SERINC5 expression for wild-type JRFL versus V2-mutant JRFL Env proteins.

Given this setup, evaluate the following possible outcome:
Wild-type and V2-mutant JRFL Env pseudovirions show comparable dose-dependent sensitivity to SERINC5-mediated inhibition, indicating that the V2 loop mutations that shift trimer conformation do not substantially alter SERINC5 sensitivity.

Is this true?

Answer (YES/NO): YES